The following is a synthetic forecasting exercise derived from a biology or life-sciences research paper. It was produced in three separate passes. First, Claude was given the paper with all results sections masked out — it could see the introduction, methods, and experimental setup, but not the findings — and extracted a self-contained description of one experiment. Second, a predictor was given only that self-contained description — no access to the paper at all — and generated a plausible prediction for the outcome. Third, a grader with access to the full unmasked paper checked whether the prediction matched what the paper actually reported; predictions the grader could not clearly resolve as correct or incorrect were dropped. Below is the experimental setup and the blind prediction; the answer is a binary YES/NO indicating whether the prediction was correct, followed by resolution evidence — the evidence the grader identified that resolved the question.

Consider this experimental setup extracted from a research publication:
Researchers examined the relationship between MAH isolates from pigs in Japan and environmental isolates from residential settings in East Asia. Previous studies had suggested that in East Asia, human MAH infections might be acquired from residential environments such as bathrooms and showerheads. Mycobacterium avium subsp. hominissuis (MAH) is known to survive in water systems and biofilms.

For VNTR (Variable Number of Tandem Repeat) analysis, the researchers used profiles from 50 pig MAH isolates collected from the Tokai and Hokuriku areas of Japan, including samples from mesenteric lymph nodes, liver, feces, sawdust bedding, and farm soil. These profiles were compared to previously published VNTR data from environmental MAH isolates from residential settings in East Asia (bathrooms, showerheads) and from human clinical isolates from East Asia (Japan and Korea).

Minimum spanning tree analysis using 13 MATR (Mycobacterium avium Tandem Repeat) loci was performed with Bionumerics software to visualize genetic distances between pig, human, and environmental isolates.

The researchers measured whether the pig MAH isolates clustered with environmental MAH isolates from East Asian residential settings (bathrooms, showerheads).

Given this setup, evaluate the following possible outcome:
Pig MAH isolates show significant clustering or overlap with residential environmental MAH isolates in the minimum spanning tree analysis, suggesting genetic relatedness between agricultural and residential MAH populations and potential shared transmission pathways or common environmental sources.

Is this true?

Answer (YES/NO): NO